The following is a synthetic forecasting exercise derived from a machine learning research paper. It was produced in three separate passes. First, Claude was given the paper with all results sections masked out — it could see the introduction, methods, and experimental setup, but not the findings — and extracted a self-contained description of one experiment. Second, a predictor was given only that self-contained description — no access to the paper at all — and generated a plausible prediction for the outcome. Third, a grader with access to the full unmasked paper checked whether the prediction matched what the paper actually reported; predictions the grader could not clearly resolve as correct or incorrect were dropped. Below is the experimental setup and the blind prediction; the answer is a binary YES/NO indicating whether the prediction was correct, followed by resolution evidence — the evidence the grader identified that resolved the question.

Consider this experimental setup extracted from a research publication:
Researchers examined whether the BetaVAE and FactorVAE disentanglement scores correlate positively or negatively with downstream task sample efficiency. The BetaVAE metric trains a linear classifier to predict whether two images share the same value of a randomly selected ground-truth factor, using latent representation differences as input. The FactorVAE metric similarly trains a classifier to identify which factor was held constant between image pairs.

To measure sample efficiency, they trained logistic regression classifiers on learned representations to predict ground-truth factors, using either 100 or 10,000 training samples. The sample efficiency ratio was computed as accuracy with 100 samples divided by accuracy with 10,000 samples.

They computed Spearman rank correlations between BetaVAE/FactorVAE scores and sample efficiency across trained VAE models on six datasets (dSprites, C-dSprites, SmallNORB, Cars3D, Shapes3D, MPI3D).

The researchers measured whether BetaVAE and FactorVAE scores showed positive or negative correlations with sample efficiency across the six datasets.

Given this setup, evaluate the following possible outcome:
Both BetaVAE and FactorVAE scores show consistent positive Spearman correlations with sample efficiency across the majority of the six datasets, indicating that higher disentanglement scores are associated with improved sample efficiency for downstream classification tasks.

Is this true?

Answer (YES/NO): NO